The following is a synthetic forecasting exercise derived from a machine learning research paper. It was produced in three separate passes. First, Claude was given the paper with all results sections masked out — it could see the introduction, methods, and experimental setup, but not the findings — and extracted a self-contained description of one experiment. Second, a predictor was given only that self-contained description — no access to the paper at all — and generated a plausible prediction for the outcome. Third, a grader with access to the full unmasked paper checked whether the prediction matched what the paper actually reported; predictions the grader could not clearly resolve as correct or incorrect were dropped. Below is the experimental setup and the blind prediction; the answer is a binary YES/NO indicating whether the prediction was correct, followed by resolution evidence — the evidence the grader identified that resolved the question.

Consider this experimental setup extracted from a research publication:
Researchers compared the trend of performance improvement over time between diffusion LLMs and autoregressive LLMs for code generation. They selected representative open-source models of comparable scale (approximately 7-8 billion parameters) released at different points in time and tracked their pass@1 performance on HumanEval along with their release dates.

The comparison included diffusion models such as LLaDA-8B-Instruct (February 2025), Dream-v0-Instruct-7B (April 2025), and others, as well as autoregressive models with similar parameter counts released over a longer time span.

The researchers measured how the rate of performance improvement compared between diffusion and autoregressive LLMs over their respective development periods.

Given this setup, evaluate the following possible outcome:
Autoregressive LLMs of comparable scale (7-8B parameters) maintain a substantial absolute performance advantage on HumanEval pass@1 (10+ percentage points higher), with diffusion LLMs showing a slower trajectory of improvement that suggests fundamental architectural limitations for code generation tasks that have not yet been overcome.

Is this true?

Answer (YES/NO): NO